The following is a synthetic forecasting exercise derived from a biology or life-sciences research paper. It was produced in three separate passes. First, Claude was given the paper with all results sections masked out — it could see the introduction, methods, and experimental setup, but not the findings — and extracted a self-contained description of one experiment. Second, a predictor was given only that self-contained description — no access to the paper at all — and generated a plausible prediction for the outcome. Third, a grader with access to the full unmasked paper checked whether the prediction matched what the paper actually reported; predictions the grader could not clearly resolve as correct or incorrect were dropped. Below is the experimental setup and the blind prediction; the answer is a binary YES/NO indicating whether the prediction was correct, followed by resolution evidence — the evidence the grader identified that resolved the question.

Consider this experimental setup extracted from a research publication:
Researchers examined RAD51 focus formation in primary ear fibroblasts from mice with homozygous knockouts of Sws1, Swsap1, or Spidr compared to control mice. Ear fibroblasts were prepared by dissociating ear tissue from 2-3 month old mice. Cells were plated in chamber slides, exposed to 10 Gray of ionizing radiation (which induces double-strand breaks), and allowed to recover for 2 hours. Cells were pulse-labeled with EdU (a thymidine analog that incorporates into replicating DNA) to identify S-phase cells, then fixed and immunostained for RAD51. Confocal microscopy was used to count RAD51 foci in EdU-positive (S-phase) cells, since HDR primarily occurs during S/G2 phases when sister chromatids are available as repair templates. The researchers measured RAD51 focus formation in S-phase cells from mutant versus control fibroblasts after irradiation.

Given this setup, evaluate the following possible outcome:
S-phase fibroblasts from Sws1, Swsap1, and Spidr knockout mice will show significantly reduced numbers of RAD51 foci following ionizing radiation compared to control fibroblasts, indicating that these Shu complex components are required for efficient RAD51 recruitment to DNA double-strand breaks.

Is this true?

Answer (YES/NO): YES